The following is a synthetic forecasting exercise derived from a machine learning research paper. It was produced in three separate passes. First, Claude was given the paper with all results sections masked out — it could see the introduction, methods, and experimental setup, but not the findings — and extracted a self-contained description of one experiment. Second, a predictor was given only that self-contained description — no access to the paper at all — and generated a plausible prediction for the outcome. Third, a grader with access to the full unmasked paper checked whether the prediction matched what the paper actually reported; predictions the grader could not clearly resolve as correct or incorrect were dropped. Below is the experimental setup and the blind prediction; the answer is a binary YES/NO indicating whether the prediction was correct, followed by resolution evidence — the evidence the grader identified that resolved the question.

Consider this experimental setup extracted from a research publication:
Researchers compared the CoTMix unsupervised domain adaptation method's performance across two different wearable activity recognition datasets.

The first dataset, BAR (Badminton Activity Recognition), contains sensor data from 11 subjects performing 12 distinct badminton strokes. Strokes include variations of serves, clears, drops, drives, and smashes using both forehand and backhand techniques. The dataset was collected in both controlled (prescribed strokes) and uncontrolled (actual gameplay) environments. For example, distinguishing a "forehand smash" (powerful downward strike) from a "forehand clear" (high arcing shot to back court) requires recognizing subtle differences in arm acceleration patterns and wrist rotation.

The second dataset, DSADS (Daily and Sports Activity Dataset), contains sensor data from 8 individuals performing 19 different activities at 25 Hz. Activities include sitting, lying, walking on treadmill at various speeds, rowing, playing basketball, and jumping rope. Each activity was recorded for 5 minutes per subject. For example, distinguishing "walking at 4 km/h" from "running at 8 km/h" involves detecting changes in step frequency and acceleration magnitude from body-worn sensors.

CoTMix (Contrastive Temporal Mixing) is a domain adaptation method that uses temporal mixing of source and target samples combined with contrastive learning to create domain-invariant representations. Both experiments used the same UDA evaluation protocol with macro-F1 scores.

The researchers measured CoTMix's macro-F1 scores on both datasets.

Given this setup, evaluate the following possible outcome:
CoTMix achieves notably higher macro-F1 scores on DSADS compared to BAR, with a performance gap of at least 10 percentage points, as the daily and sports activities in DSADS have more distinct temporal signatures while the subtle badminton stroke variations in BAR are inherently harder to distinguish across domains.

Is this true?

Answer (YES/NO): NO